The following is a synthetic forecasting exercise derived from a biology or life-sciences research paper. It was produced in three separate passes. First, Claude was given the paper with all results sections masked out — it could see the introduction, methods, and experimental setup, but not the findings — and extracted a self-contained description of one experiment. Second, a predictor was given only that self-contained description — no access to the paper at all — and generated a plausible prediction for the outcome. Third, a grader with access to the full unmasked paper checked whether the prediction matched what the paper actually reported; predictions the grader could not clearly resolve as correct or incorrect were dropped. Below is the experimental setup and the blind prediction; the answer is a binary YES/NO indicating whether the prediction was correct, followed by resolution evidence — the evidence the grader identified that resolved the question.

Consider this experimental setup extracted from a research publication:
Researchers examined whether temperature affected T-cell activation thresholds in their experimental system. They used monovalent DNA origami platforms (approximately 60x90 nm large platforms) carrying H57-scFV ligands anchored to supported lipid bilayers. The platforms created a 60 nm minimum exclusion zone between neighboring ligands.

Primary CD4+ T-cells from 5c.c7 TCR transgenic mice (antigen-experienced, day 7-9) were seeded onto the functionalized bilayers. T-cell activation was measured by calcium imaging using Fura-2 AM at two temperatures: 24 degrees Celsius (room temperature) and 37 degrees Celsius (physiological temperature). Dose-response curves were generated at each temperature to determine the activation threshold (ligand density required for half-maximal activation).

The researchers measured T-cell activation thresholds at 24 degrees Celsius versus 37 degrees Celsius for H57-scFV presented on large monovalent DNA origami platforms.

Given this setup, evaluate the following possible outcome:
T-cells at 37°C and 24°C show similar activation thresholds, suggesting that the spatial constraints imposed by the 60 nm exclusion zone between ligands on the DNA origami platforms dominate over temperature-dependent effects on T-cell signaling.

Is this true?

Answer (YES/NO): NO